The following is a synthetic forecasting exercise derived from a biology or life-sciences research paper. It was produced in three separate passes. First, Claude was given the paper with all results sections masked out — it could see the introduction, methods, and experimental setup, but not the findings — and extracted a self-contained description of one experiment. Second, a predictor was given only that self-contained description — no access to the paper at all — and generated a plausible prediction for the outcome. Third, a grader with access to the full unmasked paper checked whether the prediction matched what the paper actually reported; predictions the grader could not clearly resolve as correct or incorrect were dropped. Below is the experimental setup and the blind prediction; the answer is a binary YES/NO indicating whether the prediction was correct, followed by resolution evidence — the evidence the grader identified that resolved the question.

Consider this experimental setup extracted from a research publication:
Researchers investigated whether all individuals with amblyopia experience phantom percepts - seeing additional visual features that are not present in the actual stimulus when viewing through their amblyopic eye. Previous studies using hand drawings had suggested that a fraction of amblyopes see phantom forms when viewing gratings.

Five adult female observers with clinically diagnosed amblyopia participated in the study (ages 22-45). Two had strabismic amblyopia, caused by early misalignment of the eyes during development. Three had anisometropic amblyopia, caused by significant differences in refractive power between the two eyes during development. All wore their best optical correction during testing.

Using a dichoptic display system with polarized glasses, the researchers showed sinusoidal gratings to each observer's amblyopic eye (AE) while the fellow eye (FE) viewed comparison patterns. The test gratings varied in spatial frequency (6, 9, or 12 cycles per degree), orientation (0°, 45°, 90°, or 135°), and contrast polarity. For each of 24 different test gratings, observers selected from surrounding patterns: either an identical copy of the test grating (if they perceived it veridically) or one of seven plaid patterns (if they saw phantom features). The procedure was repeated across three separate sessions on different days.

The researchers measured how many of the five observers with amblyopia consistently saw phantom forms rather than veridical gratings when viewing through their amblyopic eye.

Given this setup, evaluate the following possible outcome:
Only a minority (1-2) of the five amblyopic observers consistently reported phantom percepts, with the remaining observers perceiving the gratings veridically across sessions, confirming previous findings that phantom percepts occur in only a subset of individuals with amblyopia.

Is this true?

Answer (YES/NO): NO